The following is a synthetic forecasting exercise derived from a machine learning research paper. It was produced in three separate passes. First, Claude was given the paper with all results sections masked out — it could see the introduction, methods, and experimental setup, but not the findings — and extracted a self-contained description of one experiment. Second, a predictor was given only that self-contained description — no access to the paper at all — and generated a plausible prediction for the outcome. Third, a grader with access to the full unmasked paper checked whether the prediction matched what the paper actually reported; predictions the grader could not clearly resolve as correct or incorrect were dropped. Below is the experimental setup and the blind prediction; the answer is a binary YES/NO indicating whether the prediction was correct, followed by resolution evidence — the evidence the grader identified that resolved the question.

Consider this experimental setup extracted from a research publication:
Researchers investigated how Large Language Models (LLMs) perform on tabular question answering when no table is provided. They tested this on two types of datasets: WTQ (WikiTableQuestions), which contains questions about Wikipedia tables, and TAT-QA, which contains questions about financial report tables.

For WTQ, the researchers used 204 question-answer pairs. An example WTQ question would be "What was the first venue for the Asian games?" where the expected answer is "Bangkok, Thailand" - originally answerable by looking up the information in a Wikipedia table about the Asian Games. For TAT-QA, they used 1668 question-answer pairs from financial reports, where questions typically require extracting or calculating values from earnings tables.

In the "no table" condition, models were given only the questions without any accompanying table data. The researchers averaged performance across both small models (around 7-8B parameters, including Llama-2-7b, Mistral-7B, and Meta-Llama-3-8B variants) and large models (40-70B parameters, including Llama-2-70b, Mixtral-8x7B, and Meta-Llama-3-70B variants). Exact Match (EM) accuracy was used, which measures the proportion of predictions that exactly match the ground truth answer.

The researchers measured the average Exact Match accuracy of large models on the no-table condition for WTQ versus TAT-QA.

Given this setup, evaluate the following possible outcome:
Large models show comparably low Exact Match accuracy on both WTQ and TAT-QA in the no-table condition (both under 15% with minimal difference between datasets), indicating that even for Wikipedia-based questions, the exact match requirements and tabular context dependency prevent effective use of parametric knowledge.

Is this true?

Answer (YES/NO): NO